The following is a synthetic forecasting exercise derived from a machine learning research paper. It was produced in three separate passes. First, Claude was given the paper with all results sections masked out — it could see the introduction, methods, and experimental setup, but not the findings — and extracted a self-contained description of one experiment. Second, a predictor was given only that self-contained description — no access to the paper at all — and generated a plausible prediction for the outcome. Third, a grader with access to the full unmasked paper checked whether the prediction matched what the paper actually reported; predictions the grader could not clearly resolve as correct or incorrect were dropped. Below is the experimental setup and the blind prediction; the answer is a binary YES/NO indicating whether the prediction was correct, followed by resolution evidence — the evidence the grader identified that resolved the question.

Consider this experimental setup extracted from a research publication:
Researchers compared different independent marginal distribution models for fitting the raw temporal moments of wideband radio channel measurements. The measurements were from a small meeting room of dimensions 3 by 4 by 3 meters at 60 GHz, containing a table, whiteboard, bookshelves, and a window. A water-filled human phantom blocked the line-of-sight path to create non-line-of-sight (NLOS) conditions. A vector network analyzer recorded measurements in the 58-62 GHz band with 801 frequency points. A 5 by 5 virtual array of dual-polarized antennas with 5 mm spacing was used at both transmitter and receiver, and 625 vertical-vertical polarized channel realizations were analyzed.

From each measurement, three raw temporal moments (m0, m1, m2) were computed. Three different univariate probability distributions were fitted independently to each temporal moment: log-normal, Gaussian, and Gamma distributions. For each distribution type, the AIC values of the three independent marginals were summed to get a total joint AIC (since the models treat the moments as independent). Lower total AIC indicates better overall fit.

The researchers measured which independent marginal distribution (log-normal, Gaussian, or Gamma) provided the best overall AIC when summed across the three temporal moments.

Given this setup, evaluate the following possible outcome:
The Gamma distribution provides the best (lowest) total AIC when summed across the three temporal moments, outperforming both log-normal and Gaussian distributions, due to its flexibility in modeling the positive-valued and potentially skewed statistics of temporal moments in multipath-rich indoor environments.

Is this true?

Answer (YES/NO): NO